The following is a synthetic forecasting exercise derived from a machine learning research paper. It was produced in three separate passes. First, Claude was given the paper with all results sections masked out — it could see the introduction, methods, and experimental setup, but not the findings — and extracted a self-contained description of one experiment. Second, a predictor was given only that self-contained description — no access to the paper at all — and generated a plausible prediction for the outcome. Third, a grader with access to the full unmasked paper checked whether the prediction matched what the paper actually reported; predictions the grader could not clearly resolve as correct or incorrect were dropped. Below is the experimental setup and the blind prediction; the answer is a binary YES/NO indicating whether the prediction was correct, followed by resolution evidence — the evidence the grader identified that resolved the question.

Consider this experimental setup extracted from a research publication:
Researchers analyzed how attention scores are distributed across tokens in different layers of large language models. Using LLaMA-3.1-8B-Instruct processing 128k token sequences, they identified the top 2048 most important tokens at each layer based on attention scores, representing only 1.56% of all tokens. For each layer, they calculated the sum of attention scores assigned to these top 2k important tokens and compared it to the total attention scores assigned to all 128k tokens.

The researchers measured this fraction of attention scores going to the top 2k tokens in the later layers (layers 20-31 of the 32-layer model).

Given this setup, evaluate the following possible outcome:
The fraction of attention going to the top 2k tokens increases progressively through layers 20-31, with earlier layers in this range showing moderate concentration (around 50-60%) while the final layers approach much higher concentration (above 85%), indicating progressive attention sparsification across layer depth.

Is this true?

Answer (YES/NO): NO